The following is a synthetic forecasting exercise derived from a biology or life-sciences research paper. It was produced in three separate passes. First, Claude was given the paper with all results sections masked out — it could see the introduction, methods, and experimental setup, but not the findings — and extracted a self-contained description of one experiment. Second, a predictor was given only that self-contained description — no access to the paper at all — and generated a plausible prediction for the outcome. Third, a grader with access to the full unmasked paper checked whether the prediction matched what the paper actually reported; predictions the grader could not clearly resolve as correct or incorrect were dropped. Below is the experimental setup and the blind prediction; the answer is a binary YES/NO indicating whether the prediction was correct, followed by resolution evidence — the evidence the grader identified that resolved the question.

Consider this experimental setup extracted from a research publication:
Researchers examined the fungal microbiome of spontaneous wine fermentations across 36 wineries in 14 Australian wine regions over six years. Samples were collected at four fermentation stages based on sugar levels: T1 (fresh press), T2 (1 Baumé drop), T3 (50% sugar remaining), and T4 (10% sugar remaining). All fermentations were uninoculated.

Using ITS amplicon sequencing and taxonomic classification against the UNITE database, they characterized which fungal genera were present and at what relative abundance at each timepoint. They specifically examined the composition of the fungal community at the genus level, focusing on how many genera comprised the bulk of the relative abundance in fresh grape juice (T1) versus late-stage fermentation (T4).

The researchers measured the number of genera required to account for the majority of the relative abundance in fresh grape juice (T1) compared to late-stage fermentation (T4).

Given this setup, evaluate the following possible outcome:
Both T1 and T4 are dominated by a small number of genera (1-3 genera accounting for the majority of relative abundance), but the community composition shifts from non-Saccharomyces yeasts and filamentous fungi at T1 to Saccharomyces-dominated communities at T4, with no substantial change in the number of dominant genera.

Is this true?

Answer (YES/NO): NO